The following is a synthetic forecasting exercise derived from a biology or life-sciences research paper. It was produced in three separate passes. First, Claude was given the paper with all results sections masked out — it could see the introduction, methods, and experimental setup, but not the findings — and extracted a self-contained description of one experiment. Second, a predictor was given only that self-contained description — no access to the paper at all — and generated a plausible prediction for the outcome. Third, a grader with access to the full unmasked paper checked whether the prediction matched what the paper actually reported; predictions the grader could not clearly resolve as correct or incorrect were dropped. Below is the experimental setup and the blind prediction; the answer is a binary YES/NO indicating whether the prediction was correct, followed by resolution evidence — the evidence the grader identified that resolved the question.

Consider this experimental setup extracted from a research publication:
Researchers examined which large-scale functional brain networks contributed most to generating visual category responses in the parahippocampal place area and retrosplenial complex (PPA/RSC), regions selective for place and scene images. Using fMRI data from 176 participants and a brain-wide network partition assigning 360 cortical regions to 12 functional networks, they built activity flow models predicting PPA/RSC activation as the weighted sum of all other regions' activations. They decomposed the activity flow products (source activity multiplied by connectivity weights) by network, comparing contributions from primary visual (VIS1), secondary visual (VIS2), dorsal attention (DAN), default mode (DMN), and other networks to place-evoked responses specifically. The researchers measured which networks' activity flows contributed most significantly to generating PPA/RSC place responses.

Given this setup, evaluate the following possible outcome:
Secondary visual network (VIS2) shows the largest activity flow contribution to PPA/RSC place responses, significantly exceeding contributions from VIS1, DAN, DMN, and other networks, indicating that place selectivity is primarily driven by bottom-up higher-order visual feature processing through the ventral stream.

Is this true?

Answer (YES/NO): NO